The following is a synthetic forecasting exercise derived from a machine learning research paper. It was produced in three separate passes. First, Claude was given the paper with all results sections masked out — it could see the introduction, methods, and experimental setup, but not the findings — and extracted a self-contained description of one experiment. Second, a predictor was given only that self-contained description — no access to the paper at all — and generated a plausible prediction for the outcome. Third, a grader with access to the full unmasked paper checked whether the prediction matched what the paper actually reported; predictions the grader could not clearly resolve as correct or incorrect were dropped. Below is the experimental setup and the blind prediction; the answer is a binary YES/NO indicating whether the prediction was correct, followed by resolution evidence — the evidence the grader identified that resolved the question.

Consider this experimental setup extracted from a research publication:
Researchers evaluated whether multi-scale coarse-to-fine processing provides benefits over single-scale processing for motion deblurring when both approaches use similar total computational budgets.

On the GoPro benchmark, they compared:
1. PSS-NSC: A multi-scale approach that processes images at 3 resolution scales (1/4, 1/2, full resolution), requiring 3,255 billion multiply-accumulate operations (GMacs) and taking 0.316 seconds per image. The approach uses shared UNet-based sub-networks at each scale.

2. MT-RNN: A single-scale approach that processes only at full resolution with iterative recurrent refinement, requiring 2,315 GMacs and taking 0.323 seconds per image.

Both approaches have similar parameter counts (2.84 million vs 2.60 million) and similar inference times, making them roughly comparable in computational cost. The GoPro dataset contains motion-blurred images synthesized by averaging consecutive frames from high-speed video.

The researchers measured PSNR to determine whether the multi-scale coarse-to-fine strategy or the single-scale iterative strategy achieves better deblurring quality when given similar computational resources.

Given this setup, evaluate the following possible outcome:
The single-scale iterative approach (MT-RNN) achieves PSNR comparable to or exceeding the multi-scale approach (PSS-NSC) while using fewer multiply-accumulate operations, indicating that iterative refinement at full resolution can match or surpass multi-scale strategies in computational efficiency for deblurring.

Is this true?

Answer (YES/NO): YES